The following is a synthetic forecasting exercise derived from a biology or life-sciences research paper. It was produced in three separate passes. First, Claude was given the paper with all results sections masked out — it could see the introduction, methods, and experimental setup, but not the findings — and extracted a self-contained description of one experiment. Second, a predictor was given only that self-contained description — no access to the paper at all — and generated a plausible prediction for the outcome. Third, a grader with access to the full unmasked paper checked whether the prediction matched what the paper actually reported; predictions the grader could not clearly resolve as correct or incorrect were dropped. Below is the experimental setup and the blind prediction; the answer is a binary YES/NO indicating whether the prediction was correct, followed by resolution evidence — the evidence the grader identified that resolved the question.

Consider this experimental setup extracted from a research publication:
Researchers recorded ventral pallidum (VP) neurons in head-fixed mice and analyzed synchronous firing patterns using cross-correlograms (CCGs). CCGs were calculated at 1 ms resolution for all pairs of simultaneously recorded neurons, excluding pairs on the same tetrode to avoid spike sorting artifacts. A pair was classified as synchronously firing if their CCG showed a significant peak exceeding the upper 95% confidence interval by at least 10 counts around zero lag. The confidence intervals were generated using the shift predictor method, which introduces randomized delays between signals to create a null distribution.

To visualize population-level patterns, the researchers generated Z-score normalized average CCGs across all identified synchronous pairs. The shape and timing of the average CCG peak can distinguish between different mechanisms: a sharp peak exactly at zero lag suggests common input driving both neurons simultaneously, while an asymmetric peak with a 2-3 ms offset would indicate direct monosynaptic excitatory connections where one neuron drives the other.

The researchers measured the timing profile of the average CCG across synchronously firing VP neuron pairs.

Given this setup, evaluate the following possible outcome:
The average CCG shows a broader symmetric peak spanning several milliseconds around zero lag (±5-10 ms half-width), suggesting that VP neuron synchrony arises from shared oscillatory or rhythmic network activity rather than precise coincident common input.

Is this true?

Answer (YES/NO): NO